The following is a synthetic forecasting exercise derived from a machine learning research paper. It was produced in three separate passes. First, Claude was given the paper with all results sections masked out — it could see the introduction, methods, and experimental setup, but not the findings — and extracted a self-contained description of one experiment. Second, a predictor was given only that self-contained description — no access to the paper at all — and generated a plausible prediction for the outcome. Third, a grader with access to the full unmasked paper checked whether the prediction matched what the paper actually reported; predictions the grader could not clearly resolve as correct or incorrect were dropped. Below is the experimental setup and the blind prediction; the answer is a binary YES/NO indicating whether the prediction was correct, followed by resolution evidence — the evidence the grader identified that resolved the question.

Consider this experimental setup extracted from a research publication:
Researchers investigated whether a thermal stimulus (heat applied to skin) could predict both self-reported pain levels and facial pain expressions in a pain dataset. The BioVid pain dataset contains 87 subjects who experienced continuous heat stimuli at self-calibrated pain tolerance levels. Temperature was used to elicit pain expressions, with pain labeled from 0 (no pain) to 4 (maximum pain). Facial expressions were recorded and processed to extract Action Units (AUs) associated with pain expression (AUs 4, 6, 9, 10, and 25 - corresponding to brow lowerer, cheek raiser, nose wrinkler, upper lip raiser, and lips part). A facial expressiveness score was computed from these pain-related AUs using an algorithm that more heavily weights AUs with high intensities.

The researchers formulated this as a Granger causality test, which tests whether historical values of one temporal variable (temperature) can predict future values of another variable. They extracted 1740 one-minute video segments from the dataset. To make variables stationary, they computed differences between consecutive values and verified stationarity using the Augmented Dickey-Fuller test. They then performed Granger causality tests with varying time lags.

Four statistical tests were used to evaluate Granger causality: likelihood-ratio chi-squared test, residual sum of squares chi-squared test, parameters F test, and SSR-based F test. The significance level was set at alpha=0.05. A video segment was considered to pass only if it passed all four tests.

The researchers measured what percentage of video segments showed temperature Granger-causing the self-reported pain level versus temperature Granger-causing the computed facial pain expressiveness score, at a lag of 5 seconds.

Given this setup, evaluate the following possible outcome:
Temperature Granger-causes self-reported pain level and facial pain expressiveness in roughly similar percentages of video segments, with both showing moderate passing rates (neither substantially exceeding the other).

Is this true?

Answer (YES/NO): NO